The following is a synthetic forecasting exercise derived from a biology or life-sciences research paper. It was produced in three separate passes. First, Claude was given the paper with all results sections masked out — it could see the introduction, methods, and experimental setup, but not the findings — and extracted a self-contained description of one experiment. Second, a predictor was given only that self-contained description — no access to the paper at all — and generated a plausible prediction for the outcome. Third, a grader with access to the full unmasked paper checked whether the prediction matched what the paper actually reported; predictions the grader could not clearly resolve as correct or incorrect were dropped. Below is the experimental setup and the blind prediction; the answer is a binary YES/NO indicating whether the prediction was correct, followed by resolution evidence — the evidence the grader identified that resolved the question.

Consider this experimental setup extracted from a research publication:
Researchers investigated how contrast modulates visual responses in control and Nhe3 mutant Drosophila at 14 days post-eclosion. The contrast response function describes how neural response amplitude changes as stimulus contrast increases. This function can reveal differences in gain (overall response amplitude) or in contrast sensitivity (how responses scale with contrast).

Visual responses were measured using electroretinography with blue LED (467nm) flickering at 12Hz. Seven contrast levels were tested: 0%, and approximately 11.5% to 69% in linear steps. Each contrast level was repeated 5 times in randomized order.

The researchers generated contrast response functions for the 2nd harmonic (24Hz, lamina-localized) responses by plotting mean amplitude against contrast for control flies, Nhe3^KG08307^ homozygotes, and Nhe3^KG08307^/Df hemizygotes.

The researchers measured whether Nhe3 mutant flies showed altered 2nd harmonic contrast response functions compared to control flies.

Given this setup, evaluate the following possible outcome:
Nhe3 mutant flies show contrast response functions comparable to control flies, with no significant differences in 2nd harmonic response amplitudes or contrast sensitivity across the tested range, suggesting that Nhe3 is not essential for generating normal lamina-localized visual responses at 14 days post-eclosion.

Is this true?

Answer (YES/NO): NO